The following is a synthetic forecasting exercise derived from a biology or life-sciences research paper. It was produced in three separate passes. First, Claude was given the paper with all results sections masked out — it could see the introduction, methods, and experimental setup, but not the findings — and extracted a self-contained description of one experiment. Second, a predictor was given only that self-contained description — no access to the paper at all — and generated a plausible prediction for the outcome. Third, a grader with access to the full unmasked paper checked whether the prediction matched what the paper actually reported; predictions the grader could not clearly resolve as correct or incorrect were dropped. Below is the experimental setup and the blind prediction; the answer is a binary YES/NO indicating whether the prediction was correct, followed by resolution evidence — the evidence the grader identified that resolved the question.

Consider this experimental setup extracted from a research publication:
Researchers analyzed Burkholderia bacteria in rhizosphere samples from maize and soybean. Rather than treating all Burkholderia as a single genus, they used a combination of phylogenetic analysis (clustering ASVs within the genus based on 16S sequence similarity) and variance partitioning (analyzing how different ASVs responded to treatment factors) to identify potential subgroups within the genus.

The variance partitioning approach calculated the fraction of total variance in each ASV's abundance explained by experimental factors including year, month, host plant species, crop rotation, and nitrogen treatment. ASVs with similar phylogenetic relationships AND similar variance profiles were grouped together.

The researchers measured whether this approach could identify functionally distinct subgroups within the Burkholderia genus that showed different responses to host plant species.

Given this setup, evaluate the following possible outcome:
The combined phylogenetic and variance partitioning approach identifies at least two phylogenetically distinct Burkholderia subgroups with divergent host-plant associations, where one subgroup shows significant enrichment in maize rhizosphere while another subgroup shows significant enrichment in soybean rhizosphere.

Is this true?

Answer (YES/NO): NO